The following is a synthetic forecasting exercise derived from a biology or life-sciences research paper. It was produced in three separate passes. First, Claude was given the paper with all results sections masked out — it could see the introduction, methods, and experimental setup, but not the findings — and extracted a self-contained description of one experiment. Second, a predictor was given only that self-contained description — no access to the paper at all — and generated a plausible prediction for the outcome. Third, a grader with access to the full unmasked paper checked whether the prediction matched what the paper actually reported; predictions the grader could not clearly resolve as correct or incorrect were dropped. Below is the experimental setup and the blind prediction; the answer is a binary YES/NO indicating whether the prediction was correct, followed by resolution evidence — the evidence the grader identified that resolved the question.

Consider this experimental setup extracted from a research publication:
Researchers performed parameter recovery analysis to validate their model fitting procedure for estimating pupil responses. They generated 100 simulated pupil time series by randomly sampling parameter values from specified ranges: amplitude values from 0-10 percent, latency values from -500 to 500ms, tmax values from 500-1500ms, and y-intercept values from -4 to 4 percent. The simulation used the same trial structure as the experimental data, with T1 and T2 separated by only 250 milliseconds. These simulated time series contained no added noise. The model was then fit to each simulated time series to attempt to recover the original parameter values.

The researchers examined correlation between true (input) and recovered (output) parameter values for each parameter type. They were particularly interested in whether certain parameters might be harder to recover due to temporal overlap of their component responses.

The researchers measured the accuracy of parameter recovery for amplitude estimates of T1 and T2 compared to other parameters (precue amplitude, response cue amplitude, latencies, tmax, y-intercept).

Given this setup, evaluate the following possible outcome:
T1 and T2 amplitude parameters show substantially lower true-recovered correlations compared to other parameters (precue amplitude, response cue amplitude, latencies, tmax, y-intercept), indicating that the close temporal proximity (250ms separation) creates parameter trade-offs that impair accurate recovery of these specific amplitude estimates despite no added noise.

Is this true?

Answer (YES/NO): YES